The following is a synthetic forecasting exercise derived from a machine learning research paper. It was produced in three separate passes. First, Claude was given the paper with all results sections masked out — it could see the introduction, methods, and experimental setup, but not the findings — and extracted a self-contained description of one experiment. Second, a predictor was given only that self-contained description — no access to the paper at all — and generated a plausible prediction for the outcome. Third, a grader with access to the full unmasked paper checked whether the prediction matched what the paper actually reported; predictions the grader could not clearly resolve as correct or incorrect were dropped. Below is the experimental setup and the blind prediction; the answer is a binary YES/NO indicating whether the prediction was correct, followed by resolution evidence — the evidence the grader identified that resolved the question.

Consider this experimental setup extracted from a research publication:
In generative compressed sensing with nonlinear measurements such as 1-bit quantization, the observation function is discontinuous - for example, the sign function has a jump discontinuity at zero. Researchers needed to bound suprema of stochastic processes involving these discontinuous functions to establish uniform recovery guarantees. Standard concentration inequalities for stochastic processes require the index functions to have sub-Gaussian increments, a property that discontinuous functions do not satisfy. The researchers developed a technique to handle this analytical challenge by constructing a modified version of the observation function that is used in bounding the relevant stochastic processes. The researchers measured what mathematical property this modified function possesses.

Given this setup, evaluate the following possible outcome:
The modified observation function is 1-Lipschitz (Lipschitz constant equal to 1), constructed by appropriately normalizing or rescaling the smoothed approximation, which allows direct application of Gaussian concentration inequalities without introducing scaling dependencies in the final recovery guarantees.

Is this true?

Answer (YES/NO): NO